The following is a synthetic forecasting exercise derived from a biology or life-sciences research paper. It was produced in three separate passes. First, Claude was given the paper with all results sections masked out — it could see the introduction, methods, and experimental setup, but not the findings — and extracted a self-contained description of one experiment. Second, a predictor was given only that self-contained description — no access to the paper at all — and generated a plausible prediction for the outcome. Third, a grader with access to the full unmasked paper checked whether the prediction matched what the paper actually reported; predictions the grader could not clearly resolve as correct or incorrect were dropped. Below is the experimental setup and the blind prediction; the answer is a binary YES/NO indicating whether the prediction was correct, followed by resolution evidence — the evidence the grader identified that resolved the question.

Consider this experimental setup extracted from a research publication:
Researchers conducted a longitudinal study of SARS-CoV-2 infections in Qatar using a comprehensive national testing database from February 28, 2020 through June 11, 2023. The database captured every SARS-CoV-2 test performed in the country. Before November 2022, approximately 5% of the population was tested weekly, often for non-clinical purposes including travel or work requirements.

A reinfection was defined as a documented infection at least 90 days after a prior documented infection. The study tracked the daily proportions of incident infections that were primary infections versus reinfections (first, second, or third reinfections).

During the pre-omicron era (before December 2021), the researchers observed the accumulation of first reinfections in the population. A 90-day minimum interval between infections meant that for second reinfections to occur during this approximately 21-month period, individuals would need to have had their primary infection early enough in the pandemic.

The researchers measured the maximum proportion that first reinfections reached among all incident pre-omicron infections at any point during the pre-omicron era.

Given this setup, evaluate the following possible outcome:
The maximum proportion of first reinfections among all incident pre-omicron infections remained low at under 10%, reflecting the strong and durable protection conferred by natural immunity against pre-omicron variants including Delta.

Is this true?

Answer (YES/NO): YES